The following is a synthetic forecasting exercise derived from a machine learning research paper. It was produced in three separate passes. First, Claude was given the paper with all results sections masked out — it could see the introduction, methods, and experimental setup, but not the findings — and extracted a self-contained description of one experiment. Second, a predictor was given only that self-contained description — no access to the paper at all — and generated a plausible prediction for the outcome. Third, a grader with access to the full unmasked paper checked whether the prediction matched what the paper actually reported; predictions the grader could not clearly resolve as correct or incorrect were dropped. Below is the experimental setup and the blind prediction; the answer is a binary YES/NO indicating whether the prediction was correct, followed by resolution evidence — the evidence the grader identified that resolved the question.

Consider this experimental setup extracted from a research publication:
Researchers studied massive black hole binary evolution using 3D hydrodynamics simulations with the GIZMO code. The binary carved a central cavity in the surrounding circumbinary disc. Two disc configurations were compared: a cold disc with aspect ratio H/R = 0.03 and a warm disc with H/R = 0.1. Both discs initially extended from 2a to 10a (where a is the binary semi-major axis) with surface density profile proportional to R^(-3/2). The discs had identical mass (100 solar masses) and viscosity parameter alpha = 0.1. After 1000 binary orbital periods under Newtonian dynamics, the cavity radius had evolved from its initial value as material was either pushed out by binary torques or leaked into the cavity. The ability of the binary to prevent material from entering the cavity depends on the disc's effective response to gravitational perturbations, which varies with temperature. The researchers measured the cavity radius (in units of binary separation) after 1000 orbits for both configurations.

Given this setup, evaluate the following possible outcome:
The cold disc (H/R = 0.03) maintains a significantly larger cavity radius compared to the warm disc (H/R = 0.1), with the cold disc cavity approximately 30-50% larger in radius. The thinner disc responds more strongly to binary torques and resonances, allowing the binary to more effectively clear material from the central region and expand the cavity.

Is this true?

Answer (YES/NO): NO